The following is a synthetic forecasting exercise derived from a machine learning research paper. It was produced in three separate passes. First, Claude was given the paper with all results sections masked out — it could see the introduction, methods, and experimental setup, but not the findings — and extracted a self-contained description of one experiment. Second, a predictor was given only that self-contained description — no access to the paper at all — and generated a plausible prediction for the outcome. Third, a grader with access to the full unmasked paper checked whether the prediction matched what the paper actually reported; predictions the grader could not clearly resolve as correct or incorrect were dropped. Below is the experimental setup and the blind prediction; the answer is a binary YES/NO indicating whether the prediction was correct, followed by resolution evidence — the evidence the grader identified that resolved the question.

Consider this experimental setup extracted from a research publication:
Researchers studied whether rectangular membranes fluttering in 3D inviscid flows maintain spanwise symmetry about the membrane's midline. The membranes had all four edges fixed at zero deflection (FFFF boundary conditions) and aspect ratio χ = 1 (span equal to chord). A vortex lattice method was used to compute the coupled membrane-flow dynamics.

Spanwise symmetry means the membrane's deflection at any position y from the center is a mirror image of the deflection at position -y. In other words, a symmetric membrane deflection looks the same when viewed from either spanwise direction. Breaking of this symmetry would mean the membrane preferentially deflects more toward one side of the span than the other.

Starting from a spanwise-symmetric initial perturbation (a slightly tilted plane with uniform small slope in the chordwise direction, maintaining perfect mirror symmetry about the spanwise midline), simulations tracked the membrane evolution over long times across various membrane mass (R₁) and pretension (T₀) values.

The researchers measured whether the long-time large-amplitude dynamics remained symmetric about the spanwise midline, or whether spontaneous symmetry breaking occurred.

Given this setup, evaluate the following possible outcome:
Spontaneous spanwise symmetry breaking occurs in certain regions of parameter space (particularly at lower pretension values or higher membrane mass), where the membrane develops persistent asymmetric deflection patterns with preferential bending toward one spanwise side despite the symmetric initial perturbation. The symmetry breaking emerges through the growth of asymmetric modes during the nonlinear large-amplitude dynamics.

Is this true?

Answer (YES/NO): YES